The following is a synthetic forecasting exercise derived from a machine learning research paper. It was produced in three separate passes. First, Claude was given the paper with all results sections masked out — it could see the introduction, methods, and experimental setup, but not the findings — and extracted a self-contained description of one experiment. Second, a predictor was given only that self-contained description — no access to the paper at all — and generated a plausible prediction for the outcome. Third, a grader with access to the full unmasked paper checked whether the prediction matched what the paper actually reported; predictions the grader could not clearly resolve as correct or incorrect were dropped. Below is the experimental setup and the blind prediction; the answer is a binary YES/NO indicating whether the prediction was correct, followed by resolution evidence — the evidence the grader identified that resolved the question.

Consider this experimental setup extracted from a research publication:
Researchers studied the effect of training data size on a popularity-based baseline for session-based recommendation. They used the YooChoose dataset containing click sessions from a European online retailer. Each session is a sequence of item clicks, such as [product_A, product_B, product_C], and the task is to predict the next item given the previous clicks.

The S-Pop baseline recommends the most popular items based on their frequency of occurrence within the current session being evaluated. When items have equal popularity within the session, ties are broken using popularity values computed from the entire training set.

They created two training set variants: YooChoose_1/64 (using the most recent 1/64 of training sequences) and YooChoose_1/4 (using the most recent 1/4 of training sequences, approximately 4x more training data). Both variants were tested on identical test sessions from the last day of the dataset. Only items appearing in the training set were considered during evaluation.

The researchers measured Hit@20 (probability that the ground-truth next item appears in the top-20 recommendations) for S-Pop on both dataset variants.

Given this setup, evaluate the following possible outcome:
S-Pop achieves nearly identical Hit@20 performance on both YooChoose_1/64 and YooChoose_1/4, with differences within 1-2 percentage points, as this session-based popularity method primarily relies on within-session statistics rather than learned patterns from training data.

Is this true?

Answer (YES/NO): NO